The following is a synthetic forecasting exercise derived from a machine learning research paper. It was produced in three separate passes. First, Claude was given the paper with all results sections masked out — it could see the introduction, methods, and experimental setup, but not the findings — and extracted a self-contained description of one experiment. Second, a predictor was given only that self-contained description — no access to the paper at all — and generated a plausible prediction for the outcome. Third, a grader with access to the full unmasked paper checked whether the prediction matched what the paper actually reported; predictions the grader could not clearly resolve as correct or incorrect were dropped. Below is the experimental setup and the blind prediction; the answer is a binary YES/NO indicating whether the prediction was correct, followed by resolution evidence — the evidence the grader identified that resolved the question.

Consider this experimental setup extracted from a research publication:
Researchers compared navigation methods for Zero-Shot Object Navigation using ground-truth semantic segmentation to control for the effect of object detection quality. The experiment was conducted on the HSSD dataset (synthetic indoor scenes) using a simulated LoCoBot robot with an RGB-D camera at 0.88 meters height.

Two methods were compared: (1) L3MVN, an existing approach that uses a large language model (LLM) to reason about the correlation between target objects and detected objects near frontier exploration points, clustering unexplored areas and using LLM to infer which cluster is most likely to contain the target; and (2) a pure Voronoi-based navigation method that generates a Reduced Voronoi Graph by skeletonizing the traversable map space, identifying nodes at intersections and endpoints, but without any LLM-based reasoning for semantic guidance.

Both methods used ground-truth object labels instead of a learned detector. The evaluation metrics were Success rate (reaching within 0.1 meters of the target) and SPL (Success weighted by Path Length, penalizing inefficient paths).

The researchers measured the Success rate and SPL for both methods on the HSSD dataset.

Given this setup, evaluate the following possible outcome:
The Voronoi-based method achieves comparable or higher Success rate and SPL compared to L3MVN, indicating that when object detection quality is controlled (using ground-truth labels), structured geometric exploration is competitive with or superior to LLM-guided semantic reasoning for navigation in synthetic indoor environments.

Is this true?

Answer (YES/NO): YES